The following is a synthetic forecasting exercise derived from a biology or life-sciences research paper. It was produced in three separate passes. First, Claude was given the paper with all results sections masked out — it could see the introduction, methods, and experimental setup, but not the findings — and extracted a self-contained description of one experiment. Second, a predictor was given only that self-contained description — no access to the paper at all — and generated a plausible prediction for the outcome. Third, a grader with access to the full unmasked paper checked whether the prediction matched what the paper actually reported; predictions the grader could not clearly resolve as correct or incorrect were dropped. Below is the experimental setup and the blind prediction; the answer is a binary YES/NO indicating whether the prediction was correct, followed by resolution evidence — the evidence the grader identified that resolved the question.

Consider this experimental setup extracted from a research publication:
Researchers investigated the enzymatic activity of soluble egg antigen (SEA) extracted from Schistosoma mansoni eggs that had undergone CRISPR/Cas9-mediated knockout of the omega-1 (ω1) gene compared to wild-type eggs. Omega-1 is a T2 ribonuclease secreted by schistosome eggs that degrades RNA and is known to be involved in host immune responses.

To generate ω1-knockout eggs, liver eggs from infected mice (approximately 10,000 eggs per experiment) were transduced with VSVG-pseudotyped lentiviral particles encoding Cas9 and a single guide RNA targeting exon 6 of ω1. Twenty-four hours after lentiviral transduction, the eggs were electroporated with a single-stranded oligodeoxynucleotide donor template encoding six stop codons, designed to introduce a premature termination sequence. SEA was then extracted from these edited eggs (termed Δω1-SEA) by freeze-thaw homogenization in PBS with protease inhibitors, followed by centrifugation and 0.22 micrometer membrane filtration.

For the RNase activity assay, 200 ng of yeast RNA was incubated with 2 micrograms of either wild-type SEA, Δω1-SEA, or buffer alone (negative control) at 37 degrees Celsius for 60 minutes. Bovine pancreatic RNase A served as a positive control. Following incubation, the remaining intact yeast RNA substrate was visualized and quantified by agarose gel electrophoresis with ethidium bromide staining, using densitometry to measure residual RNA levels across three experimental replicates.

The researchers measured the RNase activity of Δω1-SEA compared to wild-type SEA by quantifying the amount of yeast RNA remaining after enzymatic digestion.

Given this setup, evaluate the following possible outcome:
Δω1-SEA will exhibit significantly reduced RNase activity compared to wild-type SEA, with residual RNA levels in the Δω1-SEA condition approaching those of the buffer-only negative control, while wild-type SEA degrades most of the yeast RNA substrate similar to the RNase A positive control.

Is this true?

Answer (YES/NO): NO